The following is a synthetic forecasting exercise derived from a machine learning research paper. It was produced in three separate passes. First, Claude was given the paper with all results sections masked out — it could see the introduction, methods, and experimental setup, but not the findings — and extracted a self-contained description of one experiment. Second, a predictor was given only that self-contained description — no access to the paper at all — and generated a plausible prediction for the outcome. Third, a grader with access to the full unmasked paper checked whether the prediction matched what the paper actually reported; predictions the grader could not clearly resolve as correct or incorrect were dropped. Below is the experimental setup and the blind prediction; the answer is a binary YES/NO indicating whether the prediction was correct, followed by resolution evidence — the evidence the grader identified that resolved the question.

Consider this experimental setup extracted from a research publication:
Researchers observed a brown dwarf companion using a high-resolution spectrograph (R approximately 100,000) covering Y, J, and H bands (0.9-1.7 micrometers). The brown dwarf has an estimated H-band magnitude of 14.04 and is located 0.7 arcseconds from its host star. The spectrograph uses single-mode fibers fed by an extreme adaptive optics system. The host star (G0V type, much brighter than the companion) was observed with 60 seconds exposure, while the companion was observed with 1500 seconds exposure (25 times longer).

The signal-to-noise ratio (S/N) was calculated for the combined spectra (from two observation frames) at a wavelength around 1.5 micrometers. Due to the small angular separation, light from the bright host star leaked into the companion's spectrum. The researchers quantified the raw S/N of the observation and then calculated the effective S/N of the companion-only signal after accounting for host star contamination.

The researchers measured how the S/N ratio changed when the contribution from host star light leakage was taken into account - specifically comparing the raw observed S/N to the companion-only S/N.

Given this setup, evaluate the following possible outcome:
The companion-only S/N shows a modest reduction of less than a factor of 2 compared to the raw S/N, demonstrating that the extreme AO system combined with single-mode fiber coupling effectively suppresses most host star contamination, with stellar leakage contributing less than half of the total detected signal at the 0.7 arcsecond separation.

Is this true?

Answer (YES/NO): NO